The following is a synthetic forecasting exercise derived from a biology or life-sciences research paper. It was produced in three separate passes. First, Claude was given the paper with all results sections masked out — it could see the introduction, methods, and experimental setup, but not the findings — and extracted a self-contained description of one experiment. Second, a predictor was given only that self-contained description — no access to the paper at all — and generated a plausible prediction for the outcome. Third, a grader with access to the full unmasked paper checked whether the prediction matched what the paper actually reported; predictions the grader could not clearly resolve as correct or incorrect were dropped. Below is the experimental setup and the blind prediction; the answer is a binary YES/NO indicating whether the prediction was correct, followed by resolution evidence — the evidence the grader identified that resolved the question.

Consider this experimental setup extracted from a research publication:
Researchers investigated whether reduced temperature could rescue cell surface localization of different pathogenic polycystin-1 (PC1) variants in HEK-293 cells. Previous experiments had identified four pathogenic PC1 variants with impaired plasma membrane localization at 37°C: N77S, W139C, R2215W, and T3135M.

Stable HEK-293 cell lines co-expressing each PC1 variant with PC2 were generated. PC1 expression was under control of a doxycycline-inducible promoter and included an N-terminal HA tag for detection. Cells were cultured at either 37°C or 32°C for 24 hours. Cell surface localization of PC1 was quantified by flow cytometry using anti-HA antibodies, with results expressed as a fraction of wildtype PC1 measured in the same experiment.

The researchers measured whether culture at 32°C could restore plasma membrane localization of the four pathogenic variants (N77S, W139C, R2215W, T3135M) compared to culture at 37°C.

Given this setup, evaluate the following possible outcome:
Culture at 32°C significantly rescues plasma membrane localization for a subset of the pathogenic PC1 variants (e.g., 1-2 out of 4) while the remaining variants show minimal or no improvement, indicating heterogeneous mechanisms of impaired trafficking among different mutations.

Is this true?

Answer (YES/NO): YES